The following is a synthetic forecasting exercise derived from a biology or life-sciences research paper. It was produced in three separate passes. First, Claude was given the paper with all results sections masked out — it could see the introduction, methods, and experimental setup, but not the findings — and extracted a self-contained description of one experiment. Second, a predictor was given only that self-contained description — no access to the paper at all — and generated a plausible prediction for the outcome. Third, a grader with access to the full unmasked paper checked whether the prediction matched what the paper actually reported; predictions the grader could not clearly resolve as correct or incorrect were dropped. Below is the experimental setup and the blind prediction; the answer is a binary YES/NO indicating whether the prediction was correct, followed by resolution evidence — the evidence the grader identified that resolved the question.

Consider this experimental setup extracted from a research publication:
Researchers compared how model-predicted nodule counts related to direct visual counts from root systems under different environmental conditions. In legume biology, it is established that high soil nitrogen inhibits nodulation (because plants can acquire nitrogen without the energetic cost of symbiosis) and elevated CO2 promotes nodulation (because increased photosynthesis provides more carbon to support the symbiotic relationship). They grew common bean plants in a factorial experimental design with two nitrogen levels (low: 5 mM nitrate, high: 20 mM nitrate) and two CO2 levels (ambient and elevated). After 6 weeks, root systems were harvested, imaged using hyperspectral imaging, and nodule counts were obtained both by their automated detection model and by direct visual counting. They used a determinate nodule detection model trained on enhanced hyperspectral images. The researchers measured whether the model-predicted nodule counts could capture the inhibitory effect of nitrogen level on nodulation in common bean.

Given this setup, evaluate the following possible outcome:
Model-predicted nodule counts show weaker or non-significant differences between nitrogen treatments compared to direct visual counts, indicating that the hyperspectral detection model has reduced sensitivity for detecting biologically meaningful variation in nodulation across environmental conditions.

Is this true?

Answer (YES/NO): NO